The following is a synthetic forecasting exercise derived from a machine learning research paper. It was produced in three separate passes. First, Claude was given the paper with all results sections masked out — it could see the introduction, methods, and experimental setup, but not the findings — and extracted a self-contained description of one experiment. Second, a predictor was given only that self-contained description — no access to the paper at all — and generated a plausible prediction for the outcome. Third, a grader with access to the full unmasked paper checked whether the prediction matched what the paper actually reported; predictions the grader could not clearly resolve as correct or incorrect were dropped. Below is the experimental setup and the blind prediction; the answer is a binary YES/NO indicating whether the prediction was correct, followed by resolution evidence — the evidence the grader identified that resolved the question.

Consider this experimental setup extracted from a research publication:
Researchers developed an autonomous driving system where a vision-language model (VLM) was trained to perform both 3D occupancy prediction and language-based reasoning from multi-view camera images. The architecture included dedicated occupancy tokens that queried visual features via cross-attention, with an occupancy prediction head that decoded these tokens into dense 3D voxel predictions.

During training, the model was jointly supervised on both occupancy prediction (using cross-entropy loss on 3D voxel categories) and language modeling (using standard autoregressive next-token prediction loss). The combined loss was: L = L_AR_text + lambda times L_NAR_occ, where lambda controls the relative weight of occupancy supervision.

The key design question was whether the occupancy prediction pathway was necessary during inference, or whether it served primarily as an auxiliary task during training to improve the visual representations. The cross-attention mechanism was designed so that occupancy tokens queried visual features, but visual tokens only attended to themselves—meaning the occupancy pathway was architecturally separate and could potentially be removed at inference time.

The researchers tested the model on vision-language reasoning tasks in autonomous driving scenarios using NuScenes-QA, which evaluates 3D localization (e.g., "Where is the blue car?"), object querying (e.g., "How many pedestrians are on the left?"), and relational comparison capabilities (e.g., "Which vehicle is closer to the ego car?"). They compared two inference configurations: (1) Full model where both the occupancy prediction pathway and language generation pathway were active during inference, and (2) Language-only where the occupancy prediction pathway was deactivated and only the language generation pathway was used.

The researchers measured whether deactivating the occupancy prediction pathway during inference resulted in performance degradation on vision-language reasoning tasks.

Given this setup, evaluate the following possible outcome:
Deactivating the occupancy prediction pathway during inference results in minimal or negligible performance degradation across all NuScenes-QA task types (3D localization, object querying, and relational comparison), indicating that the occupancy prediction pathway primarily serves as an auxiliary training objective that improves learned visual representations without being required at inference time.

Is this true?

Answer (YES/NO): YES